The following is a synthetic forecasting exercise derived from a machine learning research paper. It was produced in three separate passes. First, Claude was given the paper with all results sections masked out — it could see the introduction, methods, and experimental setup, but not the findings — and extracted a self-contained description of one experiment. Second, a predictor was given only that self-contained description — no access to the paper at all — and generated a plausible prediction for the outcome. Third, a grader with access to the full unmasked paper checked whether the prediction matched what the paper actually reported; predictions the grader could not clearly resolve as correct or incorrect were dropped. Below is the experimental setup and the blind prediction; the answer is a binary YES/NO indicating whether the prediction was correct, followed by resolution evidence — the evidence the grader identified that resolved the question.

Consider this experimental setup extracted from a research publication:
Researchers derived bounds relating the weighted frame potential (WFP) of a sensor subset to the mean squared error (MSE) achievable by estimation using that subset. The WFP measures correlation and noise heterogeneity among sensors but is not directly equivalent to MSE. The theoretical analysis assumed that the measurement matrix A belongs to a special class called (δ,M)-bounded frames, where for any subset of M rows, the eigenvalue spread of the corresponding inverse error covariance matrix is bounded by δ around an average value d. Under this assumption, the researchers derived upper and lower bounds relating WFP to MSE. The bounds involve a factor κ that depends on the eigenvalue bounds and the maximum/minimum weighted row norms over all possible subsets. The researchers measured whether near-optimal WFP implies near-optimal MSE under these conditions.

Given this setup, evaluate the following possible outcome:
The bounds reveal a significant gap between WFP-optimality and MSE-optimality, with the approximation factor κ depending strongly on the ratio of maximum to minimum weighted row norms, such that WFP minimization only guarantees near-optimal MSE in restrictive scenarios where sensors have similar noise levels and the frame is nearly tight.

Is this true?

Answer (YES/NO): NO